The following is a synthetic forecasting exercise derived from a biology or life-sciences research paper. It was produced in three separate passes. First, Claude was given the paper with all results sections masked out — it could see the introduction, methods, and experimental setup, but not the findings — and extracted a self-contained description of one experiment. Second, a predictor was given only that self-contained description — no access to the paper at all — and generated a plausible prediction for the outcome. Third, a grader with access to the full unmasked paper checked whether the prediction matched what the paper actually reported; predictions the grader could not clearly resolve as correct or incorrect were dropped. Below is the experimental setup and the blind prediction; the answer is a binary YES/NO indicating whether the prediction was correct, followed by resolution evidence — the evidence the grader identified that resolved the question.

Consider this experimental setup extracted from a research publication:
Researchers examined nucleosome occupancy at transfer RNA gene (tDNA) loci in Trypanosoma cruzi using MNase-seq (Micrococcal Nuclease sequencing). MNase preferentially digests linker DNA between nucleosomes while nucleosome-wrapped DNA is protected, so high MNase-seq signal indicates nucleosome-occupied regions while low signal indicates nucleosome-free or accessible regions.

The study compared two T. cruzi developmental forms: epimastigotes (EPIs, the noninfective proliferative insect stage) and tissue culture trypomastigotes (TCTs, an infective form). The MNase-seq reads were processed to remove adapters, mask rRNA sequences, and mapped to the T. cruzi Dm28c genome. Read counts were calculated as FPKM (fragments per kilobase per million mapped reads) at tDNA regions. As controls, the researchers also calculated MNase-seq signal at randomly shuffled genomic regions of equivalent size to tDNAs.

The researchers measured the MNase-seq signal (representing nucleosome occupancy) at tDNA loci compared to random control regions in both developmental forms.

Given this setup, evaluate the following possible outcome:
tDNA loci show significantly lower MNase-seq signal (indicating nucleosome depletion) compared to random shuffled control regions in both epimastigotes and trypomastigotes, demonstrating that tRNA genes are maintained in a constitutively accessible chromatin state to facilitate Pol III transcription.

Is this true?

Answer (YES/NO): YES